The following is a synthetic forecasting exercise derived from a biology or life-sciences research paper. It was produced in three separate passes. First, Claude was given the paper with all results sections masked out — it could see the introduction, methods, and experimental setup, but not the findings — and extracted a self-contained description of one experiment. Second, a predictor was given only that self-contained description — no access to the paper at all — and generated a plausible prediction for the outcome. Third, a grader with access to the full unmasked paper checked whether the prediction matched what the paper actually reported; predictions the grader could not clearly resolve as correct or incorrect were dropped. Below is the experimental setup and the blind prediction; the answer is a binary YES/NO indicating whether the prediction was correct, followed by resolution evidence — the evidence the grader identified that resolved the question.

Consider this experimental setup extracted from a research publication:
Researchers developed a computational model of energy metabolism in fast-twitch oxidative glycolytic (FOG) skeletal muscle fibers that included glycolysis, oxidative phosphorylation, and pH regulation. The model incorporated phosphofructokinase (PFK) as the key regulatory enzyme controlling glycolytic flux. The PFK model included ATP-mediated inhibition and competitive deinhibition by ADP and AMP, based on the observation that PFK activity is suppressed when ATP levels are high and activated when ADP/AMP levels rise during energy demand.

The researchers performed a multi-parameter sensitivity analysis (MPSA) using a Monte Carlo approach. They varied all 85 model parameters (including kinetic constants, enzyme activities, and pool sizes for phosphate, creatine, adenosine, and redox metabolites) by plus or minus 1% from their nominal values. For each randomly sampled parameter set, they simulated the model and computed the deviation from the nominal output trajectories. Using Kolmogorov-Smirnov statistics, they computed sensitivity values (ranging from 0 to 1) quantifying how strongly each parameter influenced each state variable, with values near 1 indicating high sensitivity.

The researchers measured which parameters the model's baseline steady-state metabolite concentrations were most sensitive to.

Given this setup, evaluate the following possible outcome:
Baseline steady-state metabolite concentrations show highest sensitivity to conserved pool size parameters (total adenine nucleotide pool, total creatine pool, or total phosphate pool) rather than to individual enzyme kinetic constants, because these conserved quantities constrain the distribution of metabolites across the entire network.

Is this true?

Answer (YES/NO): NO